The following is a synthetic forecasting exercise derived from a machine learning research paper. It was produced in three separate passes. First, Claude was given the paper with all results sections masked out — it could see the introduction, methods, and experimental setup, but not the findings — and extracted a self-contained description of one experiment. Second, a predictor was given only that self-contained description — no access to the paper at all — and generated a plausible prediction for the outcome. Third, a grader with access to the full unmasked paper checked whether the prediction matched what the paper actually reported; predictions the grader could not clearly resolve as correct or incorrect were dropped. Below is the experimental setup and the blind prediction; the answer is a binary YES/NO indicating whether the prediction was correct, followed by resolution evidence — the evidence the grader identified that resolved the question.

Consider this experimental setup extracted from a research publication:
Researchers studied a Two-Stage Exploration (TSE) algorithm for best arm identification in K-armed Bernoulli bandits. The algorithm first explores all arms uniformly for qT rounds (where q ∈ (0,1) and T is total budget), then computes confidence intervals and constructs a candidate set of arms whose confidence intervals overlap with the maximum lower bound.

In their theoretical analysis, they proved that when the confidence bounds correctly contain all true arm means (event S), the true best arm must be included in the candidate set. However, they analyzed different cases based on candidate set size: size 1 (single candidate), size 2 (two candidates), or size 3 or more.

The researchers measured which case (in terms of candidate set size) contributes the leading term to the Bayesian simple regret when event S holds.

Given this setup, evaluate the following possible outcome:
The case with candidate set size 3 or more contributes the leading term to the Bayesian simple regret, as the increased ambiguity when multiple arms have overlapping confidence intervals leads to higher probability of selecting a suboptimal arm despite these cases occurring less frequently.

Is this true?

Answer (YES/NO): NO